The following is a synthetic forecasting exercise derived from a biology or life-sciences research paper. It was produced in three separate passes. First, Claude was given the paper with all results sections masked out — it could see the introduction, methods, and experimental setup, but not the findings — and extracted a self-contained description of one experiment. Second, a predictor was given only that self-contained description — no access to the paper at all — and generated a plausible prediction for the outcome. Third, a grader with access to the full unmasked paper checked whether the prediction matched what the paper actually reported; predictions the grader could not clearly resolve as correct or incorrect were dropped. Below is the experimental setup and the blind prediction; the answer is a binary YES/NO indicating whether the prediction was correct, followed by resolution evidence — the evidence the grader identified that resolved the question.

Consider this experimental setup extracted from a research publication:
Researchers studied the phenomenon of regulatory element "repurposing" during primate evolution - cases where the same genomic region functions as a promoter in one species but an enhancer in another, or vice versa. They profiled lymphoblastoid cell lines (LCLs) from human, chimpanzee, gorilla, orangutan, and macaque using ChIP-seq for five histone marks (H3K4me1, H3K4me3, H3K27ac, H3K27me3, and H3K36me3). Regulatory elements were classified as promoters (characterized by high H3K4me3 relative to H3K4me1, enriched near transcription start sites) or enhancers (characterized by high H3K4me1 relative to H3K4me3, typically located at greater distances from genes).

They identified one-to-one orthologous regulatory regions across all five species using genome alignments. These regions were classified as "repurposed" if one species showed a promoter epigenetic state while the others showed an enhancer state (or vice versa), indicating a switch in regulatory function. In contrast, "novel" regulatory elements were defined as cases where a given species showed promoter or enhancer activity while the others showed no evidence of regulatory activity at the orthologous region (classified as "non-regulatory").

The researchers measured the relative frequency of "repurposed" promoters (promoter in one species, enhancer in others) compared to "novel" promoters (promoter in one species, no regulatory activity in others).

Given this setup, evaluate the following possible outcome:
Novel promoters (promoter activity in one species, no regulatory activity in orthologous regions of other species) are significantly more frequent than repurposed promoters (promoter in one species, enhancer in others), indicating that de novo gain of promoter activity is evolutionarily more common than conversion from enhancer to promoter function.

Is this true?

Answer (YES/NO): NO